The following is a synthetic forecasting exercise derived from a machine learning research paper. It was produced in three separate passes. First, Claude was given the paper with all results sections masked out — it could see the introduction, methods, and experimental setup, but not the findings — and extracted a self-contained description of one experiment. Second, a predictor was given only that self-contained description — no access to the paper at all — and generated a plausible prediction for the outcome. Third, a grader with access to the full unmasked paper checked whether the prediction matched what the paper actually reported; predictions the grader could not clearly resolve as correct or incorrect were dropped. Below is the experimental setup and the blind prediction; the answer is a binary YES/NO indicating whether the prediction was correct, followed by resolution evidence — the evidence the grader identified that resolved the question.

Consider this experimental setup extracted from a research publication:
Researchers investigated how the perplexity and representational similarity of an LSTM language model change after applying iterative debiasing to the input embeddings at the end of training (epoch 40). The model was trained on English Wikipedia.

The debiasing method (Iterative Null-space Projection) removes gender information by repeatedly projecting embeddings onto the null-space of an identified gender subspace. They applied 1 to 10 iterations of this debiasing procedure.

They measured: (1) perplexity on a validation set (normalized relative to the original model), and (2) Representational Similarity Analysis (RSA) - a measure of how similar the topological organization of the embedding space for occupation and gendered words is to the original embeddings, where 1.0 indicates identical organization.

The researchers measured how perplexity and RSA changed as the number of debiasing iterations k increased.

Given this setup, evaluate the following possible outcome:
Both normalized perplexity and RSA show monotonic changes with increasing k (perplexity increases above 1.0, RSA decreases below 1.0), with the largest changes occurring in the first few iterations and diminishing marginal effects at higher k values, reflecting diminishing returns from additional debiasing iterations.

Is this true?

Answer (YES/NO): NO